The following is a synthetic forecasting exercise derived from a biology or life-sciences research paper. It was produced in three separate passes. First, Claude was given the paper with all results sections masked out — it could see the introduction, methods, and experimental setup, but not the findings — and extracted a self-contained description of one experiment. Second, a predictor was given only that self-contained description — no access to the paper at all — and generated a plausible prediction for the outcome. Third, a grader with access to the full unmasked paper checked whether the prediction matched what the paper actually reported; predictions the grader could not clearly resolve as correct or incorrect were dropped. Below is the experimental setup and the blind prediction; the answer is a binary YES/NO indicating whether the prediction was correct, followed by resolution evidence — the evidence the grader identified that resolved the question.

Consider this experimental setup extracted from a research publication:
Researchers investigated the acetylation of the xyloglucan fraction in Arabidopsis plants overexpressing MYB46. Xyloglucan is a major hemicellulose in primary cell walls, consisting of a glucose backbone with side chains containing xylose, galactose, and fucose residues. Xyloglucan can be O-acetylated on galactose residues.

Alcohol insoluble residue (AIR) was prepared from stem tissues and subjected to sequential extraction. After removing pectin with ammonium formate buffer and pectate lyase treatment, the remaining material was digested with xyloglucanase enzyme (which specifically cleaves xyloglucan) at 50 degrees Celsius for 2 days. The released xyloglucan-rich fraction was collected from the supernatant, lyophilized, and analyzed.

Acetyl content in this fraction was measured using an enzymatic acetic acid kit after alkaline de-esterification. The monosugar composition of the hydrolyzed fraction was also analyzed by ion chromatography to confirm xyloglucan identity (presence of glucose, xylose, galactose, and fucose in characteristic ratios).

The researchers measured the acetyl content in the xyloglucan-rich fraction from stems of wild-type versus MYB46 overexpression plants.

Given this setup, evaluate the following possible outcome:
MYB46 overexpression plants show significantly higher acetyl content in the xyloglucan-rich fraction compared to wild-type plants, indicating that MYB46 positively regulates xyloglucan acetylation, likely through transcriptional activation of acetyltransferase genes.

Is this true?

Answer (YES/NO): NO